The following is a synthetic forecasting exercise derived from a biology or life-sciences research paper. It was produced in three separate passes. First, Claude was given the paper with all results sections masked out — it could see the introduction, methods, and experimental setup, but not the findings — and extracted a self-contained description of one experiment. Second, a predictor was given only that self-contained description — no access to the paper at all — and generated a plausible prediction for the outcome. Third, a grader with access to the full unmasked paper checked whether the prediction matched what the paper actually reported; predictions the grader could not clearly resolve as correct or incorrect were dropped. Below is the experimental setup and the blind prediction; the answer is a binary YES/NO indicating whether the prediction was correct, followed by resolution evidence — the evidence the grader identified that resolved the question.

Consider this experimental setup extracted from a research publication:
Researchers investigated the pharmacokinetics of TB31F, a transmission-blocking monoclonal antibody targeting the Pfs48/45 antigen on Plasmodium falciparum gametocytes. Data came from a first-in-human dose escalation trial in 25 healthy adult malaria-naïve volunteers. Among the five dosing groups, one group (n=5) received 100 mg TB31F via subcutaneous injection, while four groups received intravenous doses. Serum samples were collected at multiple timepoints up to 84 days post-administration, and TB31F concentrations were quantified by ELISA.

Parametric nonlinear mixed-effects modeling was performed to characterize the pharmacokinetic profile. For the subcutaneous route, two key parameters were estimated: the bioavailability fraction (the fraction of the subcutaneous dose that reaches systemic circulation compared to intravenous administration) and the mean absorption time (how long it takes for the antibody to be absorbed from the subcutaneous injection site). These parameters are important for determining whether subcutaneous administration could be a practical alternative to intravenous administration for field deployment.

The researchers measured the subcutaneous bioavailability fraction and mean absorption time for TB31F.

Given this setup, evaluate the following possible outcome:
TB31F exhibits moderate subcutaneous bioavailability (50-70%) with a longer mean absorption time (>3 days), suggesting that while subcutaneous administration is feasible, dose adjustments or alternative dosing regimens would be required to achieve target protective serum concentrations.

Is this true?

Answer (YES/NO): YES